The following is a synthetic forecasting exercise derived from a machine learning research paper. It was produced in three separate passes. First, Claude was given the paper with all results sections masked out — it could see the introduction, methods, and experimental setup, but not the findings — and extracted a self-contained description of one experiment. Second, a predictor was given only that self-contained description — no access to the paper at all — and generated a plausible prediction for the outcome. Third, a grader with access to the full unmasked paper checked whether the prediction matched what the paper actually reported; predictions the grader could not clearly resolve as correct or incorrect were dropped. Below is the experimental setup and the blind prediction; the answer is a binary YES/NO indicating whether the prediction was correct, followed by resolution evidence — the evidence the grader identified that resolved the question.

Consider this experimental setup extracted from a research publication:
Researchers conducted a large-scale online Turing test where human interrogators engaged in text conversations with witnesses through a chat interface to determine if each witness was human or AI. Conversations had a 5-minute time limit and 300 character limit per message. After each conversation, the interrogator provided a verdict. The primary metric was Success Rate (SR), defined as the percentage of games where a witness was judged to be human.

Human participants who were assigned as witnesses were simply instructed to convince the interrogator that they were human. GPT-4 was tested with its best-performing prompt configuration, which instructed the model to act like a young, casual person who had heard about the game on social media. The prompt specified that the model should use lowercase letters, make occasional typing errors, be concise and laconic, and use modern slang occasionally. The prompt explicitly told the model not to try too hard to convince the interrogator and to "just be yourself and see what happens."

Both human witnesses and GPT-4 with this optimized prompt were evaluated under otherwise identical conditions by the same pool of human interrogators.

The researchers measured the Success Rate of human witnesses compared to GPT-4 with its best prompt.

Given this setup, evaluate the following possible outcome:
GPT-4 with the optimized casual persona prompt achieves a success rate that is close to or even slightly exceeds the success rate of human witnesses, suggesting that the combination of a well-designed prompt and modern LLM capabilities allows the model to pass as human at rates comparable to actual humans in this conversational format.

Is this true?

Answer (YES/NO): NO